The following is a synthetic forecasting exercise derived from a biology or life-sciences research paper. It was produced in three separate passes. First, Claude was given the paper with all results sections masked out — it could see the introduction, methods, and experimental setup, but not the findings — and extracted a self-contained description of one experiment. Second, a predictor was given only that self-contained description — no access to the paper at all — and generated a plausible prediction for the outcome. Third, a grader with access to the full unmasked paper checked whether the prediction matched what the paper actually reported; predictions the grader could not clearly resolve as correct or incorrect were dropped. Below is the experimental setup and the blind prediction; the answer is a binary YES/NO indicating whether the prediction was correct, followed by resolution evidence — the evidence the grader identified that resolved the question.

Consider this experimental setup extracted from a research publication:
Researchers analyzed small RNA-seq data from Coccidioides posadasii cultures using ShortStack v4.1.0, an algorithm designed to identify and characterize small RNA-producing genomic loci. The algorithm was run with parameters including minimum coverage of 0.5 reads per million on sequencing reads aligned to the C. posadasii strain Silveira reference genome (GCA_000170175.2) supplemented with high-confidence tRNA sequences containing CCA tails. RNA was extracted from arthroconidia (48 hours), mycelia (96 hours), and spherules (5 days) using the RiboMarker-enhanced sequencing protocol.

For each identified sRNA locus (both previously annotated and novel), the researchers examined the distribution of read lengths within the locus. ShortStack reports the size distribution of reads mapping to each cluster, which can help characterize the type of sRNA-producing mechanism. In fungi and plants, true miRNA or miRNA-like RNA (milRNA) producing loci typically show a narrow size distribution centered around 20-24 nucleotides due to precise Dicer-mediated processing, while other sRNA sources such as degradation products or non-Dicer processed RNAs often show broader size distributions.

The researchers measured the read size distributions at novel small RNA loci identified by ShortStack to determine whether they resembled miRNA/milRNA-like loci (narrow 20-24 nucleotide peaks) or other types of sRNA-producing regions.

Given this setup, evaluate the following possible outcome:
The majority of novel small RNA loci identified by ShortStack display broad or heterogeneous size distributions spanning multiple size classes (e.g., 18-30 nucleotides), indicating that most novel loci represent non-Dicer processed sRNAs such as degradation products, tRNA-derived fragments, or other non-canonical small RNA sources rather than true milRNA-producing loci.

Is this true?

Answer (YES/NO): YES